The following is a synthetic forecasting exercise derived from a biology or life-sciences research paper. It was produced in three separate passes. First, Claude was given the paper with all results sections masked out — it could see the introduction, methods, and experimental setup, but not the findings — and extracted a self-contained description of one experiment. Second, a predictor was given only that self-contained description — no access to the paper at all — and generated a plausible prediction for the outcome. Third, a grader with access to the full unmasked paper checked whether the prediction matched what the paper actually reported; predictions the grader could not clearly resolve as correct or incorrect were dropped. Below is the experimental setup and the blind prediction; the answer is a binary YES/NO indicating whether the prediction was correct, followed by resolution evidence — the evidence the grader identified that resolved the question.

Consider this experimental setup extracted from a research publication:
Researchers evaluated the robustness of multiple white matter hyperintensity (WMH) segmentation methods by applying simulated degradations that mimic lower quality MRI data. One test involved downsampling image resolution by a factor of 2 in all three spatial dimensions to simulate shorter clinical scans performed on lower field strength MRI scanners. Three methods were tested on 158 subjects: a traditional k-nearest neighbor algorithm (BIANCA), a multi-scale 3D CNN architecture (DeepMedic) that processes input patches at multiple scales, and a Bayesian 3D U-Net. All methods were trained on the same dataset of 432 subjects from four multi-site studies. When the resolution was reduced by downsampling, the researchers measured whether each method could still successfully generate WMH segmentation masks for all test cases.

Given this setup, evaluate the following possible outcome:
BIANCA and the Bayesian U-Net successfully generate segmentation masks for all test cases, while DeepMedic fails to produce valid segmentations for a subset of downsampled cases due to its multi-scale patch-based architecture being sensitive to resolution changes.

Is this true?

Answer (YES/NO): YES